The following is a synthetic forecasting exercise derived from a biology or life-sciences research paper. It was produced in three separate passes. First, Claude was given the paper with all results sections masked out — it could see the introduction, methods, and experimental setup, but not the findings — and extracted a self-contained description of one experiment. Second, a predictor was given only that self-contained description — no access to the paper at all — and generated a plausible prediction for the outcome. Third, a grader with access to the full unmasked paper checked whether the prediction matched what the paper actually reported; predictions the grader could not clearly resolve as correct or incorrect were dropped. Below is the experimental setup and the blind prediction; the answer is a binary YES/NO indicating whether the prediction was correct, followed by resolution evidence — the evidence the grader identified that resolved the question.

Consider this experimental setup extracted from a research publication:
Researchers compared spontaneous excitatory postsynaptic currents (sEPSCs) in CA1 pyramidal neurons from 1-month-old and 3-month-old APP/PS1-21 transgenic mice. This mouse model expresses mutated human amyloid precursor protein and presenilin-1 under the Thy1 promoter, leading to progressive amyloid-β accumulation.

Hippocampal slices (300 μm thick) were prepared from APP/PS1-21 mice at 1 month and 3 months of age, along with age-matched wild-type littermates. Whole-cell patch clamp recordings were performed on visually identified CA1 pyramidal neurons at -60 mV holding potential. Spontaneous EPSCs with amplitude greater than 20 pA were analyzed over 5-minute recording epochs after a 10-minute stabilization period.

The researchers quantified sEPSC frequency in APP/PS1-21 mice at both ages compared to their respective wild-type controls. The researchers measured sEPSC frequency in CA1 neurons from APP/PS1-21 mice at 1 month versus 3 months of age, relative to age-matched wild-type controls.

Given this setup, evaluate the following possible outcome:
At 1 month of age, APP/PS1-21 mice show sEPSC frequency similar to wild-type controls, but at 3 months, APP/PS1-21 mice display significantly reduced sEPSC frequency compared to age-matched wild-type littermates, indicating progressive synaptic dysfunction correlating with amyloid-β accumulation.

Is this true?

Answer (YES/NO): NO